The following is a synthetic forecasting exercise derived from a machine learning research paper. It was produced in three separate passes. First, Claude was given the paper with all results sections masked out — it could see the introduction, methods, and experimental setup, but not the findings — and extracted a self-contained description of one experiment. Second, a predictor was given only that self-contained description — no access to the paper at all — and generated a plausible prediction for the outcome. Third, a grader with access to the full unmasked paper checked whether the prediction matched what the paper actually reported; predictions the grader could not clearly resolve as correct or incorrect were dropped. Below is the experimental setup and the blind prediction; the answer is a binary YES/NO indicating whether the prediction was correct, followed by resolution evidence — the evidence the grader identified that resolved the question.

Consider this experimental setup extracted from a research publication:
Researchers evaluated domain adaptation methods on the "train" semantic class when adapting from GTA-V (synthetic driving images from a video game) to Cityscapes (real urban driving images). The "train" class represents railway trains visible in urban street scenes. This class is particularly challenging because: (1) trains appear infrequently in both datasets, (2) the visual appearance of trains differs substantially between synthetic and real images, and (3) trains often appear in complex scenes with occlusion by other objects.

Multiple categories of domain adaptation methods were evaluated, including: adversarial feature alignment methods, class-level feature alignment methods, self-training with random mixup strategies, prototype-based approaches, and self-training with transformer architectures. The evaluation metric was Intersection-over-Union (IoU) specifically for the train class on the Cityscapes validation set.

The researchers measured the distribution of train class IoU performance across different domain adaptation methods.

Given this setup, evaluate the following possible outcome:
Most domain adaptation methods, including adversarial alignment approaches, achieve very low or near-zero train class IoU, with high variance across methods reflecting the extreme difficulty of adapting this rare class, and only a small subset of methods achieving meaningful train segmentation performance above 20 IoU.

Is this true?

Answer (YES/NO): YES